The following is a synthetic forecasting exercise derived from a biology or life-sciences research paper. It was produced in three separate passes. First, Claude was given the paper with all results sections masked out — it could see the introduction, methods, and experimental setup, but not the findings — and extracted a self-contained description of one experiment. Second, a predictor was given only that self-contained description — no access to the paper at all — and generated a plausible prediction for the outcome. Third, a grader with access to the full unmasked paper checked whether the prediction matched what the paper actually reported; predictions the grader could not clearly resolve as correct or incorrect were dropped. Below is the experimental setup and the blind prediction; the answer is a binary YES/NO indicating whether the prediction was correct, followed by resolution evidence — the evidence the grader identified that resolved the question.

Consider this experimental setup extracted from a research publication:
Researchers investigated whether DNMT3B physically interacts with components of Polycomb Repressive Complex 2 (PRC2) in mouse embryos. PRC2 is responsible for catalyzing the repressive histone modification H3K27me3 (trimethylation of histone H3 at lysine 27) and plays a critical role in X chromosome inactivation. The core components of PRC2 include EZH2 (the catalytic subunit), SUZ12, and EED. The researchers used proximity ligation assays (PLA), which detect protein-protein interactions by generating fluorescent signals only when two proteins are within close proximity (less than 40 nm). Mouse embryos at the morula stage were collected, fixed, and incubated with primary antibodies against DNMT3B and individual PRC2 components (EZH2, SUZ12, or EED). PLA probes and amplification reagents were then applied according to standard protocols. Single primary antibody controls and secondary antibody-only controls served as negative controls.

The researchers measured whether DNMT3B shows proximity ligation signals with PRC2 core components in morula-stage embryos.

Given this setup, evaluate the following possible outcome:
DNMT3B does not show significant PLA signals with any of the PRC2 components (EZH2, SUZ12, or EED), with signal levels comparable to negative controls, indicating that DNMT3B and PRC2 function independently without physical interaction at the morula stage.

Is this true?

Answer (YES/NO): NO